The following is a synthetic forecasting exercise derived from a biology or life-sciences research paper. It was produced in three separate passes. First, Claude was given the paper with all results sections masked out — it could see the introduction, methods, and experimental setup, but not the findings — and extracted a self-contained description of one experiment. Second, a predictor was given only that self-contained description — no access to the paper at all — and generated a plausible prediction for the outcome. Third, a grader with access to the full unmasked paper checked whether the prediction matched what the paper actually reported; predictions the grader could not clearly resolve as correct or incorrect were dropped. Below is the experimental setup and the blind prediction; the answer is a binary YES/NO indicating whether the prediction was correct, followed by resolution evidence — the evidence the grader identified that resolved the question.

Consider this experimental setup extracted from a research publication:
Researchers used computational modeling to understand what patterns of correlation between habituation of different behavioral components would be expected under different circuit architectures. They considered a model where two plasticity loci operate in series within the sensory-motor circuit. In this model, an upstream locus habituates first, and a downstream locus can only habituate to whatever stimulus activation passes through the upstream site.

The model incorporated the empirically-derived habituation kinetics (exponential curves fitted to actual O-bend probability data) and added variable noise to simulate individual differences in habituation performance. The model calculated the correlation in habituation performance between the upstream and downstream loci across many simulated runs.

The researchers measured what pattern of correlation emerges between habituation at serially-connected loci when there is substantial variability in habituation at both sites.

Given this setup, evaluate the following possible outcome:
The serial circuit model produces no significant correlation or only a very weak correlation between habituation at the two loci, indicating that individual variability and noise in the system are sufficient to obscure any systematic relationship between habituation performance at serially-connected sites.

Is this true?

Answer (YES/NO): NO